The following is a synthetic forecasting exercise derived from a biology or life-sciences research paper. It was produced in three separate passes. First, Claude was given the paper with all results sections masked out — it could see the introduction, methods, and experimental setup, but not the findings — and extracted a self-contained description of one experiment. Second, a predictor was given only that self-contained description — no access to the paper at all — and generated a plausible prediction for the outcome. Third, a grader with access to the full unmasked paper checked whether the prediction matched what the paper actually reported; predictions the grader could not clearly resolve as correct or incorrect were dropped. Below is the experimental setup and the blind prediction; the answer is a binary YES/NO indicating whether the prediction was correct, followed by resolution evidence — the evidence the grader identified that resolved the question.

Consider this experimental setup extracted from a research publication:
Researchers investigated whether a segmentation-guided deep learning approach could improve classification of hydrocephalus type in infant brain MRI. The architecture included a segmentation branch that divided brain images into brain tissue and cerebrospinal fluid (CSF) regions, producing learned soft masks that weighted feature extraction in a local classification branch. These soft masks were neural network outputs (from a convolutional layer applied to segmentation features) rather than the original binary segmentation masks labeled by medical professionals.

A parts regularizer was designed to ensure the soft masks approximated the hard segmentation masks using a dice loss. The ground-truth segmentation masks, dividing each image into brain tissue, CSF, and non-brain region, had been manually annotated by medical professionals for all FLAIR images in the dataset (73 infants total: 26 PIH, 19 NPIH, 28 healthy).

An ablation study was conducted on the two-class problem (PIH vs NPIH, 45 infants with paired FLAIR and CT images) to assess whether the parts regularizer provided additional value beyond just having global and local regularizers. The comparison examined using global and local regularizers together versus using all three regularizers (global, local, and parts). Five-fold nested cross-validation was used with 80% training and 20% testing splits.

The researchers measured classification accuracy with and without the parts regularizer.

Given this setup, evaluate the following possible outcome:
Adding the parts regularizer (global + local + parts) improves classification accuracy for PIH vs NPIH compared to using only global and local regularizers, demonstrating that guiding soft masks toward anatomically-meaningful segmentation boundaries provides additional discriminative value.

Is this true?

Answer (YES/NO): YES